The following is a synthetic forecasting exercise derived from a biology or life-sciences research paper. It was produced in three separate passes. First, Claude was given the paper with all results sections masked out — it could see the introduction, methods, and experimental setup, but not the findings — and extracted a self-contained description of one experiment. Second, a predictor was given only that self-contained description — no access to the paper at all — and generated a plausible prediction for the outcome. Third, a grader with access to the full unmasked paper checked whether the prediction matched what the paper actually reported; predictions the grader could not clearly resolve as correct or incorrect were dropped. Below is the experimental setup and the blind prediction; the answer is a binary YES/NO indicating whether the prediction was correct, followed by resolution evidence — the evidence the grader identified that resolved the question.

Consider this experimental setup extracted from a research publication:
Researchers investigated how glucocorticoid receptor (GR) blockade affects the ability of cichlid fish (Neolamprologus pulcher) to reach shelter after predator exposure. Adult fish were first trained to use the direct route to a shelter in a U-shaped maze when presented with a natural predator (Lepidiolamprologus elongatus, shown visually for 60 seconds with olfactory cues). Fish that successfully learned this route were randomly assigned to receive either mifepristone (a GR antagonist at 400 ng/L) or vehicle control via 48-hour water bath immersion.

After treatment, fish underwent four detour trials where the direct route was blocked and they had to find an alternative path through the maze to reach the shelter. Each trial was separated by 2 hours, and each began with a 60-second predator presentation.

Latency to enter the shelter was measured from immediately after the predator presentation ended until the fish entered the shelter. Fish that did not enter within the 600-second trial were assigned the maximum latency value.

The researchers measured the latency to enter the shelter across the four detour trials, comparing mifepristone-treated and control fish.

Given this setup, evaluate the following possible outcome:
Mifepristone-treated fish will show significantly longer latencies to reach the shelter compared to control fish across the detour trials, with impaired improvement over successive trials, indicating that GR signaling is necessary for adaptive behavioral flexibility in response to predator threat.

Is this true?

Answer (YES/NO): NO